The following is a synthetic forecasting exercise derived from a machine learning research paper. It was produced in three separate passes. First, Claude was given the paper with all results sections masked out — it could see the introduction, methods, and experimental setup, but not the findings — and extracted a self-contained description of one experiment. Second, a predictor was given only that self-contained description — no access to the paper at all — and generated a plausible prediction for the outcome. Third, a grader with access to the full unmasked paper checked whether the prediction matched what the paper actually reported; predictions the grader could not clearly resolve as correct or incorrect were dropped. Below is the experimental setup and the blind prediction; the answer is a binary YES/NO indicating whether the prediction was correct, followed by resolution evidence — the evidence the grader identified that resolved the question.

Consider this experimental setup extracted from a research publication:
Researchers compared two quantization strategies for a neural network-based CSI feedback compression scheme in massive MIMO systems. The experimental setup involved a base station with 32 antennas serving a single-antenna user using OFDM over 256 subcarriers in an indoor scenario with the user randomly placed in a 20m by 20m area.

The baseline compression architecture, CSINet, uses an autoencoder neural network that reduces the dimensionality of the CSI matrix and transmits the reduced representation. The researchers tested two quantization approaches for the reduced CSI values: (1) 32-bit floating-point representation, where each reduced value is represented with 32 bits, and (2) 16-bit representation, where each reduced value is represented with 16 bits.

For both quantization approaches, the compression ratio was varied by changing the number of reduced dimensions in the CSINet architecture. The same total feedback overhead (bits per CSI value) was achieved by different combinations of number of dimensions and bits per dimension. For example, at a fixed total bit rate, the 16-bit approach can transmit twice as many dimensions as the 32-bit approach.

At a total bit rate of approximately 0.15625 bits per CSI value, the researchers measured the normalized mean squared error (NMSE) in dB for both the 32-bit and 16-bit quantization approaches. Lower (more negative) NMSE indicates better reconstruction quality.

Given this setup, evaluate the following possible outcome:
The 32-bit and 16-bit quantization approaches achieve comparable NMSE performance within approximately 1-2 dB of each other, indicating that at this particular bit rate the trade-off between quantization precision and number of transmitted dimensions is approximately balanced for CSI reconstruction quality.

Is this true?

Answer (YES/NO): YES